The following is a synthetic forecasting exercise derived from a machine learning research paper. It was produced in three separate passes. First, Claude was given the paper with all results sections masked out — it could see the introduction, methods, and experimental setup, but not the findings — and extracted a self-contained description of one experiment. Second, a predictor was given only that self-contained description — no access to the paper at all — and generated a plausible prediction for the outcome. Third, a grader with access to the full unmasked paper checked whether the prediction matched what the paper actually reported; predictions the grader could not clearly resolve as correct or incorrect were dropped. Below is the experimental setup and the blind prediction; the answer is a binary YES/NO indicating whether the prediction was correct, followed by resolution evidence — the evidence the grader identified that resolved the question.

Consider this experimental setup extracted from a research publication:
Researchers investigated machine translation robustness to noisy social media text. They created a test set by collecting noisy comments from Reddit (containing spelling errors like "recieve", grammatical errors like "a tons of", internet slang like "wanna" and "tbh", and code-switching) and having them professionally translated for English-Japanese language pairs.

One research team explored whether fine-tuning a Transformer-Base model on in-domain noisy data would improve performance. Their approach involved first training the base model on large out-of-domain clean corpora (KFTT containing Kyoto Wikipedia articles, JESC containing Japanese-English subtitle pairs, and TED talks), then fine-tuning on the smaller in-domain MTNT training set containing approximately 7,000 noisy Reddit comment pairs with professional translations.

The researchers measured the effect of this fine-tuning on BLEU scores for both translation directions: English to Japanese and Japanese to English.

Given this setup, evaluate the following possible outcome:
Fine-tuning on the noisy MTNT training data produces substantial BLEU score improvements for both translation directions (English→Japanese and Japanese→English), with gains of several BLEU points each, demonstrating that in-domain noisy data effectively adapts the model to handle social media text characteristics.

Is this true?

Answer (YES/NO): NO